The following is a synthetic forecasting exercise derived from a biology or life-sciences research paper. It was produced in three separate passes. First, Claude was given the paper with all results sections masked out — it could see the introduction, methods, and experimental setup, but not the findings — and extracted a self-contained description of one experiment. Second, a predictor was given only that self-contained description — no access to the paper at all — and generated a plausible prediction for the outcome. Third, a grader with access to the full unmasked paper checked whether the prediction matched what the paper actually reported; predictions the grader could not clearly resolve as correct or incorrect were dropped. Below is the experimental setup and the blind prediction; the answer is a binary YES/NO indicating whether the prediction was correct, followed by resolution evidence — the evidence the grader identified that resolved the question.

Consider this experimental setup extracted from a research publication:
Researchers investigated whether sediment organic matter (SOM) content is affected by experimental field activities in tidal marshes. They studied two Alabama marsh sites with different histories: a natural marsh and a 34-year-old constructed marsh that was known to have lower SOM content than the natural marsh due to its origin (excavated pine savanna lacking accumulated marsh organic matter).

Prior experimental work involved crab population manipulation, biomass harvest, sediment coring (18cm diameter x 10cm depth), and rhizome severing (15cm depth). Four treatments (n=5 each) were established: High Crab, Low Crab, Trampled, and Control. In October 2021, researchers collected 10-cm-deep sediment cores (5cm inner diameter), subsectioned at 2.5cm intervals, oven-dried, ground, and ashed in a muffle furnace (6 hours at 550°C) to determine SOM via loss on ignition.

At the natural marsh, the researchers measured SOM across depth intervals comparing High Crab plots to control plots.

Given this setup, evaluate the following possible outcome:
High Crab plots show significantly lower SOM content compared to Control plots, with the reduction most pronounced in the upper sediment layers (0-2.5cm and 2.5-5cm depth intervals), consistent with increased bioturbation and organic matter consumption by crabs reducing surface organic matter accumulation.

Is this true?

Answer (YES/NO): NO